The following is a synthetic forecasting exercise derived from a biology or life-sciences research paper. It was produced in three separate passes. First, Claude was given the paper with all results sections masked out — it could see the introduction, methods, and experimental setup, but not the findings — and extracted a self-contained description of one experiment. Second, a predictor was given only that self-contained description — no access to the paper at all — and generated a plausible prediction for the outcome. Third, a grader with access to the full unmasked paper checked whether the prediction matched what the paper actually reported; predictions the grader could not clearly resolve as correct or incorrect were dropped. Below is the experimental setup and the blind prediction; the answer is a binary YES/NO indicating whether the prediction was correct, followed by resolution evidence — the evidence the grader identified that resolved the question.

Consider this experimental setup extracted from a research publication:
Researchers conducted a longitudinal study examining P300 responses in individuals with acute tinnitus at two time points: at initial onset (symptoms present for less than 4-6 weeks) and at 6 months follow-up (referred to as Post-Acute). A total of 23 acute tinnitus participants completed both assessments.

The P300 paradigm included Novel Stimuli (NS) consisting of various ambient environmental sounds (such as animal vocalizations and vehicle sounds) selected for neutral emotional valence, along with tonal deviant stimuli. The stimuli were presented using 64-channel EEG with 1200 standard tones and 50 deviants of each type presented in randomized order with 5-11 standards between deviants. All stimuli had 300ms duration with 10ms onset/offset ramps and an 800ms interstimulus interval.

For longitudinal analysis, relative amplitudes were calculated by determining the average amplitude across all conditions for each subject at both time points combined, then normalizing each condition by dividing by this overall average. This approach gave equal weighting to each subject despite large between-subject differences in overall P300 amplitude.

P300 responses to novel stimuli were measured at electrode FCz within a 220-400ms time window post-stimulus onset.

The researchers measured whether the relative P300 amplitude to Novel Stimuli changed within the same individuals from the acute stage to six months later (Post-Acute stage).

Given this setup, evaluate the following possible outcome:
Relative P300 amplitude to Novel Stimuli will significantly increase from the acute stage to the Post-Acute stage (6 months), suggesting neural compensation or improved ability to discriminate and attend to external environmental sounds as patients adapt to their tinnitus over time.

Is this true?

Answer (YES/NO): NO